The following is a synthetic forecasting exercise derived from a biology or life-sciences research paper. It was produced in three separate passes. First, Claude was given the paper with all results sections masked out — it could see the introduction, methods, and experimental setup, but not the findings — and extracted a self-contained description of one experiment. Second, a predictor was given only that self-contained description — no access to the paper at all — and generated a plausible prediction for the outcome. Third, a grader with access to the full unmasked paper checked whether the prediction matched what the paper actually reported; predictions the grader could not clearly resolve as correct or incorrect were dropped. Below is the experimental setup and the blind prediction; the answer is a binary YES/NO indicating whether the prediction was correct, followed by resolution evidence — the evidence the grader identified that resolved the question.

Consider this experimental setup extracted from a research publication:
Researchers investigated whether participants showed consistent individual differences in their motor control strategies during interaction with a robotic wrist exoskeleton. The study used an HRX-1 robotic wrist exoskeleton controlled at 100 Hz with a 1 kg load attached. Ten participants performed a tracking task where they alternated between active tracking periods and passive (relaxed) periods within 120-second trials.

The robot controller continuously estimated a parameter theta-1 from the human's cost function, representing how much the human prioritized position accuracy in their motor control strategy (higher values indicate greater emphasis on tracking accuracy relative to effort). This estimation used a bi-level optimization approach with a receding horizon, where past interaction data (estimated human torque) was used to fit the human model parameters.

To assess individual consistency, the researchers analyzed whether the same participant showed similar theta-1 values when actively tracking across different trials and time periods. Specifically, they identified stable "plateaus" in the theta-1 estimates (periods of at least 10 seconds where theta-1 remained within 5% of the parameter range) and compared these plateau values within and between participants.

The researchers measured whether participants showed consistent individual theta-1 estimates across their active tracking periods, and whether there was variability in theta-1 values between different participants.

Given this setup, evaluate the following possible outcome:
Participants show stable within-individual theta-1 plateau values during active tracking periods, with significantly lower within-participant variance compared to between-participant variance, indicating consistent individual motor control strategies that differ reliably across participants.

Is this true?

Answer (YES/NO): YES